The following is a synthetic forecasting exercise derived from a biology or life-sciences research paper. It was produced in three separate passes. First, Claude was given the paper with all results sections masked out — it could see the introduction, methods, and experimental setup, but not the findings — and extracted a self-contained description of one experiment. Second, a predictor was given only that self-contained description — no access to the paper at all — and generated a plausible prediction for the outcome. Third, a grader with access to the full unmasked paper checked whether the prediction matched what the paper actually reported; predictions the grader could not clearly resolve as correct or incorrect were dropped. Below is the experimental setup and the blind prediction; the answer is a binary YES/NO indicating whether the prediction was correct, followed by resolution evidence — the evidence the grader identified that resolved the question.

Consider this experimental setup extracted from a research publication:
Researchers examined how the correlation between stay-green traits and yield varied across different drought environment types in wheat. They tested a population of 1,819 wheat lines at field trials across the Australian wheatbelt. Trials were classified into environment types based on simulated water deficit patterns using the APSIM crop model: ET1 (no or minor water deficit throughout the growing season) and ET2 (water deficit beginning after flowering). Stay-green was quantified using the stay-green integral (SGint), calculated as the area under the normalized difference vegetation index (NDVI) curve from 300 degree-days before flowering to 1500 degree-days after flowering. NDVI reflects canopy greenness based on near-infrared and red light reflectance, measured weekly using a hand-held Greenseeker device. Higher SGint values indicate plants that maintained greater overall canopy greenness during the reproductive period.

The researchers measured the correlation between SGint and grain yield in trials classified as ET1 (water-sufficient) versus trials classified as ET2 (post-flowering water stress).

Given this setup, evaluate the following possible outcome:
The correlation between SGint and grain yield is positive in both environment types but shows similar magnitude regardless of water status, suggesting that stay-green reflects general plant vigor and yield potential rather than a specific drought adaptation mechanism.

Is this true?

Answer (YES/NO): NO